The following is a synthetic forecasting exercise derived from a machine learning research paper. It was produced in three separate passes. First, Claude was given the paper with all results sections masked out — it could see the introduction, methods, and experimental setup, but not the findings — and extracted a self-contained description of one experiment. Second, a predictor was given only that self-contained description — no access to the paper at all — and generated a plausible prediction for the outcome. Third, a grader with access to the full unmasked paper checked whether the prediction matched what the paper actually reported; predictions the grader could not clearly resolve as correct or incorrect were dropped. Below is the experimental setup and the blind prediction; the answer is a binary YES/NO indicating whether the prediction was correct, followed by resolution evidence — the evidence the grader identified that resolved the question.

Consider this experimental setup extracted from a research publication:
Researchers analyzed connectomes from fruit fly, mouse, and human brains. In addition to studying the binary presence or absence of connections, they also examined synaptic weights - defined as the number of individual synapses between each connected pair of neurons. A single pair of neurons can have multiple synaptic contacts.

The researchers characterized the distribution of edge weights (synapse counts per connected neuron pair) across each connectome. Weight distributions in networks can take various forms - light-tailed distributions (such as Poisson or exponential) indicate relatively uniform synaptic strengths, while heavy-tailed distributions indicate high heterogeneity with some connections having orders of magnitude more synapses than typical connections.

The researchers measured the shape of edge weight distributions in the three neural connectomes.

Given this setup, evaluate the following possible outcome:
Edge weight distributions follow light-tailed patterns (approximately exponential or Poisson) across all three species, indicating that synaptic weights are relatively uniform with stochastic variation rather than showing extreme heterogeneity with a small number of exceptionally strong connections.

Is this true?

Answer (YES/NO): NO